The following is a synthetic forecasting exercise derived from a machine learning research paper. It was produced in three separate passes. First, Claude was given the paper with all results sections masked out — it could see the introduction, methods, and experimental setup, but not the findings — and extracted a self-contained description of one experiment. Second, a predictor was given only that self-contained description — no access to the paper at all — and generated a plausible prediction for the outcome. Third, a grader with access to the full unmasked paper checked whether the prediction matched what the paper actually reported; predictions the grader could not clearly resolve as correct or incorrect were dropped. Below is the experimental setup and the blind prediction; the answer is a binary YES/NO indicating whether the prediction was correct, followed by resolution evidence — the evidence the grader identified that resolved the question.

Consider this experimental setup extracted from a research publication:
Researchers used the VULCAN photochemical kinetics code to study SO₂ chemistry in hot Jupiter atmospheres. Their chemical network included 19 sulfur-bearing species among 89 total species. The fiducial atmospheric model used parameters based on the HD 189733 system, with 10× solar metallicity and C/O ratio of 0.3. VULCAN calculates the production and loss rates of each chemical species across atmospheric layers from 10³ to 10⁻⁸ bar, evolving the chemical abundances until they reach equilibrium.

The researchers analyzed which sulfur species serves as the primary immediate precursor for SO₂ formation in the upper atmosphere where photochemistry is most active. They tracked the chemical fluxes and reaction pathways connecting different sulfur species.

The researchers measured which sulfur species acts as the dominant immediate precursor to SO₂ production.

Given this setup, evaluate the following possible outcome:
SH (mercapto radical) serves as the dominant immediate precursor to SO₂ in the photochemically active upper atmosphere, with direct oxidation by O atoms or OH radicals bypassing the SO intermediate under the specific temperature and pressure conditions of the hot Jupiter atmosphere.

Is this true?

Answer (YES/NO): NO